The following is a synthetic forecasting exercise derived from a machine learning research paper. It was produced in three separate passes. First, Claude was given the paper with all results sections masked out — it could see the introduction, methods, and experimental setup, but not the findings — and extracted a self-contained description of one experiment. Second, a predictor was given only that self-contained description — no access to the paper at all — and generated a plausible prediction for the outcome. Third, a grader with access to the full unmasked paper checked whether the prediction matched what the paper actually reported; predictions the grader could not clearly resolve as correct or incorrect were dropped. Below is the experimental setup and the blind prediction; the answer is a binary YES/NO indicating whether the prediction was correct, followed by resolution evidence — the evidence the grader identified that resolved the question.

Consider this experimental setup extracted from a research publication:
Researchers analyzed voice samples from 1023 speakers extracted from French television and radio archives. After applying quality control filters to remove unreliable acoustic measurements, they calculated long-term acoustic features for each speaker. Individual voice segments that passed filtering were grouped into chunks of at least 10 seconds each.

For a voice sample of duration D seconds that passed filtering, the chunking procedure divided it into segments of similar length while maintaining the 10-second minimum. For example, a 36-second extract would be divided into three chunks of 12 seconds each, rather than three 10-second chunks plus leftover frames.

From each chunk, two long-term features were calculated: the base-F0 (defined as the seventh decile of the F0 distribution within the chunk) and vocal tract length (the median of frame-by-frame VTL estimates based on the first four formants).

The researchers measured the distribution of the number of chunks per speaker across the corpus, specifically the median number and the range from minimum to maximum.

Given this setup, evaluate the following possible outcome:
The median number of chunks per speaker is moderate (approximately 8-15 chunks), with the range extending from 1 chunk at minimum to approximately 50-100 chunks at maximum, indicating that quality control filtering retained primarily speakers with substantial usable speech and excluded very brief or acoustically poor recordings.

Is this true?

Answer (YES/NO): NO